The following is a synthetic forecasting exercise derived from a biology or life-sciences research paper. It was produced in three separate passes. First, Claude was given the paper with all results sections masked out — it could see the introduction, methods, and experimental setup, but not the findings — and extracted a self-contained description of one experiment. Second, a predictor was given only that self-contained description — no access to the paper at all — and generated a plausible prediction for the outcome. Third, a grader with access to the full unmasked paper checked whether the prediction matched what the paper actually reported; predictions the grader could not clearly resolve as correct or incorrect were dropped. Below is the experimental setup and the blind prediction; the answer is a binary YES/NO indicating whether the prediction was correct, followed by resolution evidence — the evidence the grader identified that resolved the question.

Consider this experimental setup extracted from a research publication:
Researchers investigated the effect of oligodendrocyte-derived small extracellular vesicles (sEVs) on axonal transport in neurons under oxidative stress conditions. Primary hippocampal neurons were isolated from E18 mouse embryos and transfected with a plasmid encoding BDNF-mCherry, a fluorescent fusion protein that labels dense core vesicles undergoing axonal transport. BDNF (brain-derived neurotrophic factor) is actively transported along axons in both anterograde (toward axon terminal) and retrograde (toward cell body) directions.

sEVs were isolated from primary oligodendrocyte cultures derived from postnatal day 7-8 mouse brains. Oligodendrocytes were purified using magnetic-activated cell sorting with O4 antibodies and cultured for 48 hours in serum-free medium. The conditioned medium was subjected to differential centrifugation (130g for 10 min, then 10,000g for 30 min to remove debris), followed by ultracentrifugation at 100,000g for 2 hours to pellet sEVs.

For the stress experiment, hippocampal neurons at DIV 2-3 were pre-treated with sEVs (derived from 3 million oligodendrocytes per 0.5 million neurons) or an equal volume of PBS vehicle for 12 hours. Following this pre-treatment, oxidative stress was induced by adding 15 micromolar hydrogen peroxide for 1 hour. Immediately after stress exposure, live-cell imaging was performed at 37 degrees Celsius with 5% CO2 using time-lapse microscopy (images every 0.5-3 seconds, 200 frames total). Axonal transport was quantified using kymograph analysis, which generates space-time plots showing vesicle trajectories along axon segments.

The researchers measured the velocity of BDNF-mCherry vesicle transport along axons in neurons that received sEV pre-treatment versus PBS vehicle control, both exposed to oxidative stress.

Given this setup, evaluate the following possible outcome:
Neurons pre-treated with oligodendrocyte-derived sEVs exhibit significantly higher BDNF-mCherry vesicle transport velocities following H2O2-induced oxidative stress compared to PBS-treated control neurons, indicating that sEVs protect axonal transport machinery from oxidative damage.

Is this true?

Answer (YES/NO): NO